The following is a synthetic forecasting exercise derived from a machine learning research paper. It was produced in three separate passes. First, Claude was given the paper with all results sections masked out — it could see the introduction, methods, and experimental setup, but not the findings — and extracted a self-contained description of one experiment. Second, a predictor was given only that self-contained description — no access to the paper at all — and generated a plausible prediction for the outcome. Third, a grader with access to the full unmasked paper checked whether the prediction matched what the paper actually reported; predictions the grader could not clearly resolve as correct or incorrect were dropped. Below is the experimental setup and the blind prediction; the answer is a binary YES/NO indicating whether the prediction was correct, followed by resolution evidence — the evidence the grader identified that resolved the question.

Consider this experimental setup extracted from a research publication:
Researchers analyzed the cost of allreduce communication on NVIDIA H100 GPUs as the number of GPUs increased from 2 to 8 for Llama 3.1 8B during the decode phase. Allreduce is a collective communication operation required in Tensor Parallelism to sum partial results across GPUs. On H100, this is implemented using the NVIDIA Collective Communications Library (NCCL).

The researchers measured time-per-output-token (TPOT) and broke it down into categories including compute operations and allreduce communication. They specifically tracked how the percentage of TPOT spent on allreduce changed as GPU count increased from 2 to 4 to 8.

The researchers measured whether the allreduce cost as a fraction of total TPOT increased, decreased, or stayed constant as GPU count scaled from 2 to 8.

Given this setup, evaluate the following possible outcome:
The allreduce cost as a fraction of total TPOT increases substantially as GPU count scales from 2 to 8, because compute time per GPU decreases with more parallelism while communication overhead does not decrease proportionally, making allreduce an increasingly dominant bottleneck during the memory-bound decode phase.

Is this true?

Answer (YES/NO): YES